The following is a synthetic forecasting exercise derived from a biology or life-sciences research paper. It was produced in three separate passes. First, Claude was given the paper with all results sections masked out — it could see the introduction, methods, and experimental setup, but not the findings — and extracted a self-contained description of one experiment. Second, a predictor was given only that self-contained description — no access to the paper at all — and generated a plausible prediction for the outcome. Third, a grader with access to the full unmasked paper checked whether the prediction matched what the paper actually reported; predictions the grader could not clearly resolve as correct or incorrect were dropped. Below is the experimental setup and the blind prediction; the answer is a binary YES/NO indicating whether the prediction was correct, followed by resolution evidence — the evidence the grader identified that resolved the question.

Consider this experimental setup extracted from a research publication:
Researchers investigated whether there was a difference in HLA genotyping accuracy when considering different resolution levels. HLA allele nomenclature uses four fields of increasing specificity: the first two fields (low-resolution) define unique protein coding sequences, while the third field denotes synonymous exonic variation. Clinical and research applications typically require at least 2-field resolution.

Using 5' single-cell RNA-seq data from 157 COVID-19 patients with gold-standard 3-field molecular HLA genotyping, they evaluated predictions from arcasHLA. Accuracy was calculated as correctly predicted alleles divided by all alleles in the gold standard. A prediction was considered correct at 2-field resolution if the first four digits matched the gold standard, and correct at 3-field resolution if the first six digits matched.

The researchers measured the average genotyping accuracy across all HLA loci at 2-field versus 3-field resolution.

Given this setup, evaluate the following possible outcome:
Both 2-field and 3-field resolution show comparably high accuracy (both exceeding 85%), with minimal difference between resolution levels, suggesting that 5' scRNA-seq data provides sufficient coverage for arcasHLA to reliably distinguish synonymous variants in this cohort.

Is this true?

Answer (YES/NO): NO